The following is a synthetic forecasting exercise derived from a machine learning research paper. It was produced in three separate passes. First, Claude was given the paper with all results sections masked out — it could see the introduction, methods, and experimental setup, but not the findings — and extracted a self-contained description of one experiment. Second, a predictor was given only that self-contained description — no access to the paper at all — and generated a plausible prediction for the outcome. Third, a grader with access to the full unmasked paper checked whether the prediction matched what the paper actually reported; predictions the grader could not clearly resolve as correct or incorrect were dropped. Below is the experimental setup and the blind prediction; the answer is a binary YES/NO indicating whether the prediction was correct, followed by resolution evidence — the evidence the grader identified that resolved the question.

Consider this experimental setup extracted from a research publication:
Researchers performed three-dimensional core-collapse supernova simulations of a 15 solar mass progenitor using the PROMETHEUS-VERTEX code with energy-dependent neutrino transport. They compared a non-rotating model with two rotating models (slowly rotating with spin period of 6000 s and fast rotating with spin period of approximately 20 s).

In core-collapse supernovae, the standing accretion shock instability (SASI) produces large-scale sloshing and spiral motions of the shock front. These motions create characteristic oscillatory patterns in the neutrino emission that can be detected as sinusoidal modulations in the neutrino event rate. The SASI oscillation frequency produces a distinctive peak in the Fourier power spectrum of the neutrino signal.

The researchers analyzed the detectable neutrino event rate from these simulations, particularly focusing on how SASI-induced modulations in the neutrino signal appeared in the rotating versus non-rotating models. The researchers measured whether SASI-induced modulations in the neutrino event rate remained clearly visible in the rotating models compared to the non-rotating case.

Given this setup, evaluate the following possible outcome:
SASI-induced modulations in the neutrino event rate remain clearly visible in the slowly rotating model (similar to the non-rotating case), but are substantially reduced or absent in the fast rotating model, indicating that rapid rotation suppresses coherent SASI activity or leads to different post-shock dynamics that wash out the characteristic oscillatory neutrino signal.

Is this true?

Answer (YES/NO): NO